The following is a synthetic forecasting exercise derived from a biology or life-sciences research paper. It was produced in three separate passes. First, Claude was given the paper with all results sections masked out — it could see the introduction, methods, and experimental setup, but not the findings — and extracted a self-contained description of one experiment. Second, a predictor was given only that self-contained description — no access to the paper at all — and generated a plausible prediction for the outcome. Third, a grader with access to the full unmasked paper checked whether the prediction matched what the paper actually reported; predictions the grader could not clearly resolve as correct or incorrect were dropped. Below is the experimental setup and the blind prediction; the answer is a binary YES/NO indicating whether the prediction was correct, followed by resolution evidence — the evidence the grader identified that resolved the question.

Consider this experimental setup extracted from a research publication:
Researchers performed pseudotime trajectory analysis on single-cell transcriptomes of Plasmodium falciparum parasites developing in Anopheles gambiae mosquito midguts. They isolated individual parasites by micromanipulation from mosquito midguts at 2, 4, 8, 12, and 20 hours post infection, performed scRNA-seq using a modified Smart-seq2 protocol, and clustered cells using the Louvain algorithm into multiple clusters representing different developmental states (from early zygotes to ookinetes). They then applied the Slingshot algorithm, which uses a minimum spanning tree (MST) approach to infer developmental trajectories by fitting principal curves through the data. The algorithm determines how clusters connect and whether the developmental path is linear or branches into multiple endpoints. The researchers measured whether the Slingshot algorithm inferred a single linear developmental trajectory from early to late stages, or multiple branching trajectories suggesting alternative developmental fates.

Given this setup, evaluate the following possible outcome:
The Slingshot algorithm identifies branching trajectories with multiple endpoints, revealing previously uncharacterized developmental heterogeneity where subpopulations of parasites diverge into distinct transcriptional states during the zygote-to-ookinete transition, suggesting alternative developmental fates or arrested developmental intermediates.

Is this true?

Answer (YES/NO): NO